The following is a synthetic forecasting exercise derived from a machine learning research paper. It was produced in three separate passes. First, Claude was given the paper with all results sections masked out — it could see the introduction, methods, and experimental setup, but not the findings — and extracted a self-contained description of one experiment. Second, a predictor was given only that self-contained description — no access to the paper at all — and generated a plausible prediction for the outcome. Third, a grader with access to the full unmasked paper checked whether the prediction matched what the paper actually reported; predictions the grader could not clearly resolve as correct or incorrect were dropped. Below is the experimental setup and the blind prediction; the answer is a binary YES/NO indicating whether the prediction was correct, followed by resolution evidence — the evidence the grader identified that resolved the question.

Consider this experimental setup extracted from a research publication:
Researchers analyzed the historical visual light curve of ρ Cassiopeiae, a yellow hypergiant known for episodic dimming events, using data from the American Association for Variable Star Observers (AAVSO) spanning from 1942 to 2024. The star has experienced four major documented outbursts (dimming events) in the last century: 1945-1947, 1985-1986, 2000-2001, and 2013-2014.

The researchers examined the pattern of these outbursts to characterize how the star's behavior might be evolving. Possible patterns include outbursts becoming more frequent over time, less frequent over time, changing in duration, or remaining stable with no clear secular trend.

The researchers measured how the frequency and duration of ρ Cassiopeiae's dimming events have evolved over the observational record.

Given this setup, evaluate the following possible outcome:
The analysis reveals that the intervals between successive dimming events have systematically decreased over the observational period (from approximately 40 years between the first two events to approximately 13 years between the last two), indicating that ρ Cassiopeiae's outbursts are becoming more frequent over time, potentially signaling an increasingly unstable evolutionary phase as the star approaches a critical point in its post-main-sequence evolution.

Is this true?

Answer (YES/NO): YES